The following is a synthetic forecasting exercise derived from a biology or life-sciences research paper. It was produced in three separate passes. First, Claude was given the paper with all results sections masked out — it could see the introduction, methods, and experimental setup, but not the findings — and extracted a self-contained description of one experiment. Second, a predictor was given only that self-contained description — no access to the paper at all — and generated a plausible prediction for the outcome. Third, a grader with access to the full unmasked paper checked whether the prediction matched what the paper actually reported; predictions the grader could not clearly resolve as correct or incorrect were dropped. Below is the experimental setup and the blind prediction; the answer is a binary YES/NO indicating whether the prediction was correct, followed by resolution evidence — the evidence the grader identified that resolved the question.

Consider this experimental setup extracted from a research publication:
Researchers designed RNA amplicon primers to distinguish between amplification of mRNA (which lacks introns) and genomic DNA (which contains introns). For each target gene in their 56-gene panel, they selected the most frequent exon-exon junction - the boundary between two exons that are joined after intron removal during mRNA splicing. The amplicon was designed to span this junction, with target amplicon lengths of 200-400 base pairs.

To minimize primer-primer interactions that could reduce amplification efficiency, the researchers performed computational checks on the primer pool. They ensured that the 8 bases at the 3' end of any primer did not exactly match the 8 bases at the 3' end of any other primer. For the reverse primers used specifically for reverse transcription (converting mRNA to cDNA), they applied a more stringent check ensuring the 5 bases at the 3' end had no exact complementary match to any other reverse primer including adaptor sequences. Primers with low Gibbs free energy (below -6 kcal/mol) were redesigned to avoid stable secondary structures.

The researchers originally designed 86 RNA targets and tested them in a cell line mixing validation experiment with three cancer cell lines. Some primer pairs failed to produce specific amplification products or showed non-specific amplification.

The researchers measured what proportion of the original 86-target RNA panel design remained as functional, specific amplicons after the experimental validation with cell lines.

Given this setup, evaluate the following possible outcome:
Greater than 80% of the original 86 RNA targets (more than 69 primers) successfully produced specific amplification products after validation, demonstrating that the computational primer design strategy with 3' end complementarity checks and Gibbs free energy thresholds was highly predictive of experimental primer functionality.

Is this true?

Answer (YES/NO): NO